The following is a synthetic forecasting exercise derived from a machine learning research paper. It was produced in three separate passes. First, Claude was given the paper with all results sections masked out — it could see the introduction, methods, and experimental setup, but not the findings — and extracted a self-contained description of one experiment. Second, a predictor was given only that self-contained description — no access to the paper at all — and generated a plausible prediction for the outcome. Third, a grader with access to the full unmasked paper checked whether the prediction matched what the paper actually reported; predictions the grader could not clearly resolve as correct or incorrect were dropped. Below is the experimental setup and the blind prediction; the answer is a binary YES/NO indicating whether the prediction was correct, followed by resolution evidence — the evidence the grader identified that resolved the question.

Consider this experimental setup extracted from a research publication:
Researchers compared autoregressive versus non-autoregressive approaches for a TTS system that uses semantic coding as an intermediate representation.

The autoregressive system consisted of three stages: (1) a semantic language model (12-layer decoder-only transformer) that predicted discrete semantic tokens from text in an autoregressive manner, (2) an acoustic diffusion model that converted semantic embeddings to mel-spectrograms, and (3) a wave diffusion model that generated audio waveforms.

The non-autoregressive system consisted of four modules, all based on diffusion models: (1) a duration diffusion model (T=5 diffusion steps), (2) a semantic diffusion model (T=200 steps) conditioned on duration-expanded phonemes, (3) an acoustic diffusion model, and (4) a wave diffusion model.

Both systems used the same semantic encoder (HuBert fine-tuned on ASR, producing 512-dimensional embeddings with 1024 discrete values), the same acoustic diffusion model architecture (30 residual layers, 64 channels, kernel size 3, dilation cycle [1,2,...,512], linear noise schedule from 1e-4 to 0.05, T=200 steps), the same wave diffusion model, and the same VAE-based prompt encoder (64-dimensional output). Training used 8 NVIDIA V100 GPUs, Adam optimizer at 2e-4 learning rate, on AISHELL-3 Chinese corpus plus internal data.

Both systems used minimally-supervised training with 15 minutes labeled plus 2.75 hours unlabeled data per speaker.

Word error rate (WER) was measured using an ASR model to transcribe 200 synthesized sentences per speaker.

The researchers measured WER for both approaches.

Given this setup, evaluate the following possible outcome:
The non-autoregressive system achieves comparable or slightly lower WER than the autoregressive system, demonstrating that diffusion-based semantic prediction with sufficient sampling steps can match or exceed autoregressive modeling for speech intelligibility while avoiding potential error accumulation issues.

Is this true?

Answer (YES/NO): NO